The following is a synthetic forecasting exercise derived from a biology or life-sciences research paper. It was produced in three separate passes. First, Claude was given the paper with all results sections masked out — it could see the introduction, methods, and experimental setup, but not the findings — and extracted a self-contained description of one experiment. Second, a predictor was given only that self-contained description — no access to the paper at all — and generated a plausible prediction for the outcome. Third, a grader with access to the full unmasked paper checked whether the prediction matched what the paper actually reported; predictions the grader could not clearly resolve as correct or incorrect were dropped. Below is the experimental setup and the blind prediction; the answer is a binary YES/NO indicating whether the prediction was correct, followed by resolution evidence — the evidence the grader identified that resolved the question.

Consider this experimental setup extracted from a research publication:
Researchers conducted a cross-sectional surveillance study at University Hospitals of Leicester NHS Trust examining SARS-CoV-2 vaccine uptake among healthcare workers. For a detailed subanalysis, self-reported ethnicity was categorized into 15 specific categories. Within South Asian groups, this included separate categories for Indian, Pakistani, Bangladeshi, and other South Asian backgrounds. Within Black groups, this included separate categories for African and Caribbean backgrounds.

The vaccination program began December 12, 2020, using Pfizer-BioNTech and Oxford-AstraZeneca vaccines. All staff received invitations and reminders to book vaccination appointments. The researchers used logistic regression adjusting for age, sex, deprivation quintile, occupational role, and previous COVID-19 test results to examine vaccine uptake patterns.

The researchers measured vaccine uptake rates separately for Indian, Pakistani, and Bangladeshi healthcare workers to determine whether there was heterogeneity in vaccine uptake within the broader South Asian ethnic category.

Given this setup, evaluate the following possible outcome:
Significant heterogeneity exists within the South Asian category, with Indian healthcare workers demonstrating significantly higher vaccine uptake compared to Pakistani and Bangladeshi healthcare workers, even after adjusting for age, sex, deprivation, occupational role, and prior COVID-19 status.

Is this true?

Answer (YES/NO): NO